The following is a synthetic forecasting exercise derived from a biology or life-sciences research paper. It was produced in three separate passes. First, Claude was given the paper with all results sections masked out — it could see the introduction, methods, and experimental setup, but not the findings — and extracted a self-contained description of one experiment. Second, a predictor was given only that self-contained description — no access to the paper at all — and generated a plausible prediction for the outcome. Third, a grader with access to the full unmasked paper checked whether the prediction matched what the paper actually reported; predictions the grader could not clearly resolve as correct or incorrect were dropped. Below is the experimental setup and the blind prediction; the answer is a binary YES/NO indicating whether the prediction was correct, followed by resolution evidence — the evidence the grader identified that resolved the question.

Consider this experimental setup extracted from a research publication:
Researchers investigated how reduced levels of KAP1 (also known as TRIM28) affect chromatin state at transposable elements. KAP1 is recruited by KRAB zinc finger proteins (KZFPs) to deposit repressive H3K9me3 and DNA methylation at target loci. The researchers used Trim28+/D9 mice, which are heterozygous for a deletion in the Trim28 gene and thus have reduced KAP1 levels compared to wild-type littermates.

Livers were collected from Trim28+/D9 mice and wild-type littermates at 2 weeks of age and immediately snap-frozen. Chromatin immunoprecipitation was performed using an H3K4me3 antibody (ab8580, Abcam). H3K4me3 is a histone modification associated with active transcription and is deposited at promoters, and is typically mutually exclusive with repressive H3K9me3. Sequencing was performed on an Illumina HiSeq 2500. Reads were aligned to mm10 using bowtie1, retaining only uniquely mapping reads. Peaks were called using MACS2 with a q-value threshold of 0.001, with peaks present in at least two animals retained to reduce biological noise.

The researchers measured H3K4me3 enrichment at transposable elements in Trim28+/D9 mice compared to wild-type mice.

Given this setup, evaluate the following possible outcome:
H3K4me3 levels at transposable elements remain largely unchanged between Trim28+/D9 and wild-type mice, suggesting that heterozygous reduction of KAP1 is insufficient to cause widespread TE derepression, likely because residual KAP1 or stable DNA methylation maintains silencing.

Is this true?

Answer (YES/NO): NO